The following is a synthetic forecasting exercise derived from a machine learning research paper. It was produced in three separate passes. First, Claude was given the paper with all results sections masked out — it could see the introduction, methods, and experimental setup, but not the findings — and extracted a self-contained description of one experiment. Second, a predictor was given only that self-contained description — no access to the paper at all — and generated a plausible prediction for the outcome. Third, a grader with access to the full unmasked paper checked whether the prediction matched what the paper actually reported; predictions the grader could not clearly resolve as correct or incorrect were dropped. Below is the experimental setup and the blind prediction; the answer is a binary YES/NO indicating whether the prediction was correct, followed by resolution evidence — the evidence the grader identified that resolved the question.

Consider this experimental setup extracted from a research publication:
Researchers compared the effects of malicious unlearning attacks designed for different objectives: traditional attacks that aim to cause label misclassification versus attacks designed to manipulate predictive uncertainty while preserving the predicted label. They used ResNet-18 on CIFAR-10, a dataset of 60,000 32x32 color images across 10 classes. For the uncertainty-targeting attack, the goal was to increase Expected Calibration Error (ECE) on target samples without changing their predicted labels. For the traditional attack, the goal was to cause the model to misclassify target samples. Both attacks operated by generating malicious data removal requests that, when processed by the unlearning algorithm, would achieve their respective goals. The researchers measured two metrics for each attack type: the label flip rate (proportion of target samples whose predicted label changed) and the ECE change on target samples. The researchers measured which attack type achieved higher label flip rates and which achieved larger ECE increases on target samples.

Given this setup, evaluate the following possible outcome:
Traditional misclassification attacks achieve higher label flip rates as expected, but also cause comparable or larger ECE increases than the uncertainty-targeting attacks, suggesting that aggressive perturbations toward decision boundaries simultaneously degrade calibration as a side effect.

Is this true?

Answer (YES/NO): NO